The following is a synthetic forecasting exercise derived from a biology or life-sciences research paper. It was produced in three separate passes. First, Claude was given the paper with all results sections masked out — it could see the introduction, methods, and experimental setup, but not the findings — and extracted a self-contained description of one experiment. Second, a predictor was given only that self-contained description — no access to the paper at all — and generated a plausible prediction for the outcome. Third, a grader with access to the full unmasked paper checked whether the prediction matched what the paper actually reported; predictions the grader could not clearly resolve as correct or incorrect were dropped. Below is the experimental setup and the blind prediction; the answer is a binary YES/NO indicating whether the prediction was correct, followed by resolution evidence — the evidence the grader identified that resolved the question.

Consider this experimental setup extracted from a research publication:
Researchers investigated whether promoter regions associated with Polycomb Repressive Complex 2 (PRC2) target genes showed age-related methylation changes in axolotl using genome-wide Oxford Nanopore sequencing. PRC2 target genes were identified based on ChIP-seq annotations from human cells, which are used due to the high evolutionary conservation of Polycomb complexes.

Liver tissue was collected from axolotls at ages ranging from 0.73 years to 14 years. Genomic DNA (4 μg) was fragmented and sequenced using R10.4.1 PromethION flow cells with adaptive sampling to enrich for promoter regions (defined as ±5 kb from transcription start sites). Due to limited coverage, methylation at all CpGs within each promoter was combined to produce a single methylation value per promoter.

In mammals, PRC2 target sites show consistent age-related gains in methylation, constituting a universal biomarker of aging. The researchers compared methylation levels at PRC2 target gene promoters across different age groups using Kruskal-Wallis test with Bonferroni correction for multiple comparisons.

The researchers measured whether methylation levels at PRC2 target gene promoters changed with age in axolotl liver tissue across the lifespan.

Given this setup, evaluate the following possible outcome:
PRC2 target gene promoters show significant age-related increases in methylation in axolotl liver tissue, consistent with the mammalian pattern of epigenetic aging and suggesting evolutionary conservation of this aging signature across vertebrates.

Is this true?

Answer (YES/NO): NO